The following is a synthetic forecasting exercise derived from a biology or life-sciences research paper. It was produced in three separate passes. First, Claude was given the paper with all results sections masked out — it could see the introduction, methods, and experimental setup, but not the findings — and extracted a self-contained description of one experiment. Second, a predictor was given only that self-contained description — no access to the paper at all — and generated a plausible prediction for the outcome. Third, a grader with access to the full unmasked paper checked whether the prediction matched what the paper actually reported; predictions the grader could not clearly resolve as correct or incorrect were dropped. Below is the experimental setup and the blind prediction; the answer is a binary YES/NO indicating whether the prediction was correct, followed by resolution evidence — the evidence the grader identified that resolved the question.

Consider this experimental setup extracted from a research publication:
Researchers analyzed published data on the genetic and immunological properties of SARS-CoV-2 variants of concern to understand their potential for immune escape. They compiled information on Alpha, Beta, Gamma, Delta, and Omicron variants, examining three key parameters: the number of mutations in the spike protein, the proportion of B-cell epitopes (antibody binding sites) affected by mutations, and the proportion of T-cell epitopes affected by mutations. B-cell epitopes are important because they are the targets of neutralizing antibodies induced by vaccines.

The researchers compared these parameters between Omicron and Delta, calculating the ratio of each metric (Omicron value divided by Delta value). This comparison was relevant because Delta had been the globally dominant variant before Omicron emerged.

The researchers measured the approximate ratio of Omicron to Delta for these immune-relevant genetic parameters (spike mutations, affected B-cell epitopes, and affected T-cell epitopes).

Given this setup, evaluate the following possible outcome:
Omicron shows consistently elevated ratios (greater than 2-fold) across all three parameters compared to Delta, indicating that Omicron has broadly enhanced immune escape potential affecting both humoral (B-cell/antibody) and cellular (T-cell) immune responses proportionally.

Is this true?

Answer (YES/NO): YES